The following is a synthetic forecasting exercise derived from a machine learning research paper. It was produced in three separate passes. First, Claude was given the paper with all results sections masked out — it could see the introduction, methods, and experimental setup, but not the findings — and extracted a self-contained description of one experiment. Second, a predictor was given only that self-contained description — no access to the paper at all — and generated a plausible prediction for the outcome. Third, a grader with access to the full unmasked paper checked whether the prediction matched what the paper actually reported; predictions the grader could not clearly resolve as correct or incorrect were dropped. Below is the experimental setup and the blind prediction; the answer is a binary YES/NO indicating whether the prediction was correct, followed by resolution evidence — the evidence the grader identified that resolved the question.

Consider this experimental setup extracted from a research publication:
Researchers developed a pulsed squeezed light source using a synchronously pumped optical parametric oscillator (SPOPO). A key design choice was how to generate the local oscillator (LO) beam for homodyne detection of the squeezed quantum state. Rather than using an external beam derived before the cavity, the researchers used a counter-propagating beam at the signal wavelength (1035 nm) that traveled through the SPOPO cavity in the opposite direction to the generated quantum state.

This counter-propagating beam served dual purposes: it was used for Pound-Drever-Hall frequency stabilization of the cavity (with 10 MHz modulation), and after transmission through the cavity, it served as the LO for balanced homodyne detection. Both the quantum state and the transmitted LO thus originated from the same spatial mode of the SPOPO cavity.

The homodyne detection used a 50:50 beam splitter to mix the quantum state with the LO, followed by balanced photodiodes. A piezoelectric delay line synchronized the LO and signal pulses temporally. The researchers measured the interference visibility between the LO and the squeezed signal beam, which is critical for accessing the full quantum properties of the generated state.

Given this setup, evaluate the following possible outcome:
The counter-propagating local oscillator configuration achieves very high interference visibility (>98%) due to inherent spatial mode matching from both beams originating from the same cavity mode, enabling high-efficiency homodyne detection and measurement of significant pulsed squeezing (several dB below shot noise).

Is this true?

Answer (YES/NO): NO